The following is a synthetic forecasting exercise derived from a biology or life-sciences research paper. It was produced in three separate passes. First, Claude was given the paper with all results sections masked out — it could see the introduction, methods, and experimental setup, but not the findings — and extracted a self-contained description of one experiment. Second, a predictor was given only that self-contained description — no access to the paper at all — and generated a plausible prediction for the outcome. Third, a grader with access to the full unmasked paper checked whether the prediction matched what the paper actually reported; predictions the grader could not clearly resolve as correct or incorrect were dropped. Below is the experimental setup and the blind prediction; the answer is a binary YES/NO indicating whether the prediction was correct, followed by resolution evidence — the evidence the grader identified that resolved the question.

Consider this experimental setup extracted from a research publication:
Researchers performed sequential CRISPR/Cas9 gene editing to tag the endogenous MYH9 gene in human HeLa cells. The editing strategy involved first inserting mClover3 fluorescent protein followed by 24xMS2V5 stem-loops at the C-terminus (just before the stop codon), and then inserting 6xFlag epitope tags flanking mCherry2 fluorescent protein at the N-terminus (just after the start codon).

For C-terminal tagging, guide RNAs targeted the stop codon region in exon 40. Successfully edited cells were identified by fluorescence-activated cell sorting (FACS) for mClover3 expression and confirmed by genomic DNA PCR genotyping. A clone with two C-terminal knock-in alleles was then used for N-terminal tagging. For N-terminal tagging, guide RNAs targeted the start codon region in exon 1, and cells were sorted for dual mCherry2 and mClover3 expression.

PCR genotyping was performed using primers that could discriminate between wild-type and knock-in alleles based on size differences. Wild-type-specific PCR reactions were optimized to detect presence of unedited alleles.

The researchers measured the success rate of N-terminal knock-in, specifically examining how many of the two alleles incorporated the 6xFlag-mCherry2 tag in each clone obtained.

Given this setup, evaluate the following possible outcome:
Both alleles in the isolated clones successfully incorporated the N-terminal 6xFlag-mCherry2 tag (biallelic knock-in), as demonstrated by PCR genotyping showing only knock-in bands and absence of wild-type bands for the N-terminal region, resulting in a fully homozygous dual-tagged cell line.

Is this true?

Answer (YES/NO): NO